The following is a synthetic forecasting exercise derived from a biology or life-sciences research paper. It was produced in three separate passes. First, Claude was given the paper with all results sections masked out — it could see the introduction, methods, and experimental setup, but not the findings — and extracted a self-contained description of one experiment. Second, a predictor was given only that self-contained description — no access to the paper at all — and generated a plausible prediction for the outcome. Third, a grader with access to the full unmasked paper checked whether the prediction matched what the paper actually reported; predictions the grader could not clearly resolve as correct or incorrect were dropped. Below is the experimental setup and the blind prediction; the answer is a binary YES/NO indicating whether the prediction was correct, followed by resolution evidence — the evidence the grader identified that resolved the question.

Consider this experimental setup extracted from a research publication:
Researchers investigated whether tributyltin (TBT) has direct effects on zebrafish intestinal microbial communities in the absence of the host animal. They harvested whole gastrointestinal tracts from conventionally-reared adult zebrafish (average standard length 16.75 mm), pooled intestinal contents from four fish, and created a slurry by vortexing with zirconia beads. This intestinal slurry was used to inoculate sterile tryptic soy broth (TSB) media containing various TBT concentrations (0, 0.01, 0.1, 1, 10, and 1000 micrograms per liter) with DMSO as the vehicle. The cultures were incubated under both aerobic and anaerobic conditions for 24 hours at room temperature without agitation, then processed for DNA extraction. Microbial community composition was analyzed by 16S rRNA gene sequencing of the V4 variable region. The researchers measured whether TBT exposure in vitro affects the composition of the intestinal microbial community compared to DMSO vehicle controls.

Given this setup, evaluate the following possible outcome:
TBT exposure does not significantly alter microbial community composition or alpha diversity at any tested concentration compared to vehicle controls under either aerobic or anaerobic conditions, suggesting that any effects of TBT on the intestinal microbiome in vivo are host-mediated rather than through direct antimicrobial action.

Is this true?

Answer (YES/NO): YES